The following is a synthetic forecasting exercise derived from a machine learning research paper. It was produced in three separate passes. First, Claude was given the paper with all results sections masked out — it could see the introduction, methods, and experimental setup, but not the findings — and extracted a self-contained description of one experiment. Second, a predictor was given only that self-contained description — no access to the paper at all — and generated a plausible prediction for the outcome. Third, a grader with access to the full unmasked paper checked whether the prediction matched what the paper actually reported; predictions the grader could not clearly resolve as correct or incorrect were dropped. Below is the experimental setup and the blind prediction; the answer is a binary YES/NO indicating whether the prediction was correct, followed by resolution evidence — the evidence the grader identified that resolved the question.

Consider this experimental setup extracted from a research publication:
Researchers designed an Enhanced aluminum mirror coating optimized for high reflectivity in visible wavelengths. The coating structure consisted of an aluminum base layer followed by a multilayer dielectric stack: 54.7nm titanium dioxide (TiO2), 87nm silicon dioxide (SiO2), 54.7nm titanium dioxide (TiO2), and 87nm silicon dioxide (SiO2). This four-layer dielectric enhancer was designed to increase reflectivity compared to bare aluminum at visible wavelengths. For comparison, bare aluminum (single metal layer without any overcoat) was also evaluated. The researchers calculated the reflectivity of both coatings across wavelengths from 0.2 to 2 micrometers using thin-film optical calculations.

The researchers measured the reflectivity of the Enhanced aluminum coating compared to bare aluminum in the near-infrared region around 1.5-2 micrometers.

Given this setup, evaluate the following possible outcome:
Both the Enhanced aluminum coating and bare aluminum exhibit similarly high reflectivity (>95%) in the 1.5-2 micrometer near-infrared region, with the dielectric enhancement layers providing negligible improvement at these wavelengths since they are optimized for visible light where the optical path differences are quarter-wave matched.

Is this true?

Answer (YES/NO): NO